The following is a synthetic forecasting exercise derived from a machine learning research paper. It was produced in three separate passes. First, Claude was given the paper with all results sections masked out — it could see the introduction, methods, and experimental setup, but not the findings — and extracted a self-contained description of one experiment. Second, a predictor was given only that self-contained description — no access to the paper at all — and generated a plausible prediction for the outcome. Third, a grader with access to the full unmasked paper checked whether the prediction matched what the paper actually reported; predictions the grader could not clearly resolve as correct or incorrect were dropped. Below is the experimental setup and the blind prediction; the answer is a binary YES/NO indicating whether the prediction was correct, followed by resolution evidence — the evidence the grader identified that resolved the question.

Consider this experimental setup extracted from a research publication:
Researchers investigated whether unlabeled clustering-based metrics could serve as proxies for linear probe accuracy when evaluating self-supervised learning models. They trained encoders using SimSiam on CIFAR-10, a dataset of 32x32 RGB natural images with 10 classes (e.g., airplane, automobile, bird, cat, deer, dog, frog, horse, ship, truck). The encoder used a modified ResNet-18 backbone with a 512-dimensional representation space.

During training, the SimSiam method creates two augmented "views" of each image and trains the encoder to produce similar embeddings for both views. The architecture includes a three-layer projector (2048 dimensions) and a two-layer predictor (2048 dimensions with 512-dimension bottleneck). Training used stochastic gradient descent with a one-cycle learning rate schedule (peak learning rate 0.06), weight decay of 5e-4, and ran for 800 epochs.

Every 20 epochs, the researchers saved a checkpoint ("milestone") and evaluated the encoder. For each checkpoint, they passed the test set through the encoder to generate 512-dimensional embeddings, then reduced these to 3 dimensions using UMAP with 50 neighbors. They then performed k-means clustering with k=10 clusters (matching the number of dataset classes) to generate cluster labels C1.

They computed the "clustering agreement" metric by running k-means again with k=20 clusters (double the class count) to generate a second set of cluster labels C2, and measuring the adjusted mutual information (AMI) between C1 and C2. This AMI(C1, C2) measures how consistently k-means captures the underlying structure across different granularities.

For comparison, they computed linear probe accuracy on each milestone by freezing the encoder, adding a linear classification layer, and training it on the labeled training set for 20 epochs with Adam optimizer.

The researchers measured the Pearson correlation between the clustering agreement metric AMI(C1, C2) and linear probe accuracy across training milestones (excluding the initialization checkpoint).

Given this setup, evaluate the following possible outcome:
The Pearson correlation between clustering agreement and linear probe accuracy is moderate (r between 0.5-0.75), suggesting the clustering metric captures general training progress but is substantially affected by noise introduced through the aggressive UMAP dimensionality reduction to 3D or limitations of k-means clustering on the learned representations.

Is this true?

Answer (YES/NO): NO